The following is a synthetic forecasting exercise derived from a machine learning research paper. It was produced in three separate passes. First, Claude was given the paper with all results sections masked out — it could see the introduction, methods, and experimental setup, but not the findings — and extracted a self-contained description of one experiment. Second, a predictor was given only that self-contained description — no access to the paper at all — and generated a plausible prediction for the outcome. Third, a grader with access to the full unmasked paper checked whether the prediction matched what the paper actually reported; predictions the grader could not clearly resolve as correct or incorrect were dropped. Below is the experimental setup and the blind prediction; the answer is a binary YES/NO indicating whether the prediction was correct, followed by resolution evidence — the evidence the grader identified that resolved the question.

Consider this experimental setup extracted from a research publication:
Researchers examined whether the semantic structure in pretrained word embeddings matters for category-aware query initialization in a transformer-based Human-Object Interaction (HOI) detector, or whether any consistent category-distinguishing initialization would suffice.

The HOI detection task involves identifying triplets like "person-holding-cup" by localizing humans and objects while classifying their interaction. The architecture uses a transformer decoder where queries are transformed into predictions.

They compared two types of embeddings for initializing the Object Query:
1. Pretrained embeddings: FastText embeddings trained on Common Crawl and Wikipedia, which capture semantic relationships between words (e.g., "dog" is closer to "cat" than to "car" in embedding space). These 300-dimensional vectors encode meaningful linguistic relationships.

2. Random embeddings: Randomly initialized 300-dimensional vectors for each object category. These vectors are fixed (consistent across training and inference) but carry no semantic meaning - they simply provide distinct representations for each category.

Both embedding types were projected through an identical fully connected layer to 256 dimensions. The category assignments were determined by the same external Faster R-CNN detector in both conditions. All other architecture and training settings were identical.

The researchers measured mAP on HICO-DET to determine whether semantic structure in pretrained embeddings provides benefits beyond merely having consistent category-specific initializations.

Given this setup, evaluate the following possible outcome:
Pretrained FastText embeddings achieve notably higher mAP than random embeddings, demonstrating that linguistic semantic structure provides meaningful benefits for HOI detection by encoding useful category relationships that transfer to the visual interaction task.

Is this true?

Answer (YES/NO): YES